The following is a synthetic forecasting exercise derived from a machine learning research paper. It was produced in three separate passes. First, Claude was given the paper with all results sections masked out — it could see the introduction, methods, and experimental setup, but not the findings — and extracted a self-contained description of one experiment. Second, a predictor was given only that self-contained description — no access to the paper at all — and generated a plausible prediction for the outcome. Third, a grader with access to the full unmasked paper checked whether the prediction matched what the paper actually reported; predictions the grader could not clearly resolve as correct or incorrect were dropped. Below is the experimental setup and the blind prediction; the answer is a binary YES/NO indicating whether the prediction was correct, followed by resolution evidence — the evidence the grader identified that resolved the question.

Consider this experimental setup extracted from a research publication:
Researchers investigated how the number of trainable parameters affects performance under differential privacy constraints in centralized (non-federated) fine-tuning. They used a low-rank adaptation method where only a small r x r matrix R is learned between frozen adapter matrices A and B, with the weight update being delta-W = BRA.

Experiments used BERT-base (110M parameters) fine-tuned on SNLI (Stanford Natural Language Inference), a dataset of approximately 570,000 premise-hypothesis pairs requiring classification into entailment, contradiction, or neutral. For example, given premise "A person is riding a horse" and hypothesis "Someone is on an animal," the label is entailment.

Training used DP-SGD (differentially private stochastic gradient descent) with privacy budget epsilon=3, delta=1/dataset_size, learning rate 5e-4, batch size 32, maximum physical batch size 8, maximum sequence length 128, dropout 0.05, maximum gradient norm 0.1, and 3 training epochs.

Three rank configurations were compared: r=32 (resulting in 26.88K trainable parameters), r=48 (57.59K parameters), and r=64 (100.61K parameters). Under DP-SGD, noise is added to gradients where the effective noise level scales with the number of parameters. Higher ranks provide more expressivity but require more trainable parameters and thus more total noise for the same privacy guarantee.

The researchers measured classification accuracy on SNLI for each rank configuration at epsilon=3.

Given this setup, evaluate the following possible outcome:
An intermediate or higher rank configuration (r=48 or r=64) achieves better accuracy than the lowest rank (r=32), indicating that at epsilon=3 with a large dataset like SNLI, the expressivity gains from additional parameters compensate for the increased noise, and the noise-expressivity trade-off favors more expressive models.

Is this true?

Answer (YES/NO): YES